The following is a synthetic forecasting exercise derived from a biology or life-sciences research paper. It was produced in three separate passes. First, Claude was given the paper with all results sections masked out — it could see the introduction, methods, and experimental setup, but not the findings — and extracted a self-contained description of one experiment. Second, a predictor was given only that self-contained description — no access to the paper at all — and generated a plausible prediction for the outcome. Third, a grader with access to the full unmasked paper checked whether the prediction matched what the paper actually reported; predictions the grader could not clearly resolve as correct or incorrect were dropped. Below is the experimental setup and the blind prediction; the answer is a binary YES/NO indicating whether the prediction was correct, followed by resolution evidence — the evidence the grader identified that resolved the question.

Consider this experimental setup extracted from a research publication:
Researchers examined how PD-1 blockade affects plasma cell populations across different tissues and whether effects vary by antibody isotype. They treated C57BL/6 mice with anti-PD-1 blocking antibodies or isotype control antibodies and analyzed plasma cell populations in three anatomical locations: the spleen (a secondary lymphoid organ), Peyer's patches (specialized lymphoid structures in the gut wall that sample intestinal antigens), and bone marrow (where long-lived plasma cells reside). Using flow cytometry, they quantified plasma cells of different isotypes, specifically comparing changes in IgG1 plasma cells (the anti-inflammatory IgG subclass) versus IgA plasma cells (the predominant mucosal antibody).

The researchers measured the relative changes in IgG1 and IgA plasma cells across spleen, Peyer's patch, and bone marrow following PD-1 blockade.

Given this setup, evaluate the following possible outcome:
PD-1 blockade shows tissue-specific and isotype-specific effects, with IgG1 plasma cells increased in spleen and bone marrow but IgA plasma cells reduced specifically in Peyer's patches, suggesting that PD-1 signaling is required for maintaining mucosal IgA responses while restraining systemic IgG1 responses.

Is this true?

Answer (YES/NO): NO